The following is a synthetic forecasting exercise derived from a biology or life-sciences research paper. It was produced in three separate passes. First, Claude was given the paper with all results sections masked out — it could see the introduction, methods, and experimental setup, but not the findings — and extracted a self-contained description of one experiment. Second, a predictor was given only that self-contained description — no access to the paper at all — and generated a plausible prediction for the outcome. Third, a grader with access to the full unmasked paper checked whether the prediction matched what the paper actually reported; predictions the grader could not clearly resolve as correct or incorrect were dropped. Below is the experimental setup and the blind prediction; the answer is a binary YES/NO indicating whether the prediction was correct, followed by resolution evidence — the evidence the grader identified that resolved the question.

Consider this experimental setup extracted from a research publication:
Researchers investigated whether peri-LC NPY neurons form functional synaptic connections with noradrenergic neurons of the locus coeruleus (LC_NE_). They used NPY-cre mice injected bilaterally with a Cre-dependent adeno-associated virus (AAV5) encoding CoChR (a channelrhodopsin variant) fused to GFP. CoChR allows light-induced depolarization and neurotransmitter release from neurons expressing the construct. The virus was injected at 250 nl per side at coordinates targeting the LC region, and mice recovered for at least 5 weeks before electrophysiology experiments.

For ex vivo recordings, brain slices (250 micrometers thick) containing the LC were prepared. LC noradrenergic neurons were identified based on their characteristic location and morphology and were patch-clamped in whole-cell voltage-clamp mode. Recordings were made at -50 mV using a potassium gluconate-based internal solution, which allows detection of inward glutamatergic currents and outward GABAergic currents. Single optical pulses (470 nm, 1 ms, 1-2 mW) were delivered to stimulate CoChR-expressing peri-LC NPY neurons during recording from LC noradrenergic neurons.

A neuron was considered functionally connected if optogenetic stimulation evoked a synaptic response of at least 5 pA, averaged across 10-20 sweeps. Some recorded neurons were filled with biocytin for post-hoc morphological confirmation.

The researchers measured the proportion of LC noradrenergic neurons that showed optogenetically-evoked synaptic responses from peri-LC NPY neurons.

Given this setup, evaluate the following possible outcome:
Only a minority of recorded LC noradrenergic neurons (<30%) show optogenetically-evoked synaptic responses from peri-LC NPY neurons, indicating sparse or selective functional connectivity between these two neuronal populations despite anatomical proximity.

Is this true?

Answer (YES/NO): NO